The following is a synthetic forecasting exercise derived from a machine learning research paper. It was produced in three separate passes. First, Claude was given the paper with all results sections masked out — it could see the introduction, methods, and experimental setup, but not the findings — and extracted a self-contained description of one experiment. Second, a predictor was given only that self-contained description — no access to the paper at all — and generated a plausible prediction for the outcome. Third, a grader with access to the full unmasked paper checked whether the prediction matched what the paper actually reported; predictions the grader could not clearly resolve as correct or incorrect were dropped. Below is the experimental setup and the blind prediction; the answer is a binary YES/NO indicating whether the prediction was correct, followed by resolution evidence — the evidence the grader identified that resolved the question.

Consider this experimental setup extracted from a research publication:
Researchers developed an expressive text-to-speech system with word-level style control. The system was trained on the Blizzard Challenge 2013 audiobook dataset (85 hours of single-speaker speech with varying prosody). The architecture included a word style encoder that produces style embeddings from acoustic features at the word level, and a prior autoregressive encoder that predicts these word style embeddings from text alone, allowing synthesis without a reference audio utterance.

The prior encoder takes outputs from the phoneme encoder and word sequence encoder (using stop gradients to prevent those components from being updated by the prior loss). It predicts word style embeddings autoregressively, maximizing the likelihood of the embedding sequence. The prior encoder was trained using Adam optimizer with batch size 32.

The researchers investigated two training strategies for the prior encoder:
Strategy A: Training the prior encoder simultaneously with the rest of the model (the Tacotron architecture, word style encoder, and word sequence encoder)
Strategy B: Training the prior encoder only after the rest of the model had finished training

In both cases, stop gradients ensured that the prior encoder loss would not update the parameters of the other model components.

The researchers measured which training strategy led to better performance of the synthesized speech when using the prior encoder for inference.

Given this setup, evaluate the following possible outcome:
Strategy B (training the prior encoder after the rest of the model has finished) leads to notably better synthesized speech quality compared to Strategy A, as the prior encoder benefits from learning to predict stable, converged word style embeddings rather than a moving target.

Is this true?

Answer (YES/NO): NO